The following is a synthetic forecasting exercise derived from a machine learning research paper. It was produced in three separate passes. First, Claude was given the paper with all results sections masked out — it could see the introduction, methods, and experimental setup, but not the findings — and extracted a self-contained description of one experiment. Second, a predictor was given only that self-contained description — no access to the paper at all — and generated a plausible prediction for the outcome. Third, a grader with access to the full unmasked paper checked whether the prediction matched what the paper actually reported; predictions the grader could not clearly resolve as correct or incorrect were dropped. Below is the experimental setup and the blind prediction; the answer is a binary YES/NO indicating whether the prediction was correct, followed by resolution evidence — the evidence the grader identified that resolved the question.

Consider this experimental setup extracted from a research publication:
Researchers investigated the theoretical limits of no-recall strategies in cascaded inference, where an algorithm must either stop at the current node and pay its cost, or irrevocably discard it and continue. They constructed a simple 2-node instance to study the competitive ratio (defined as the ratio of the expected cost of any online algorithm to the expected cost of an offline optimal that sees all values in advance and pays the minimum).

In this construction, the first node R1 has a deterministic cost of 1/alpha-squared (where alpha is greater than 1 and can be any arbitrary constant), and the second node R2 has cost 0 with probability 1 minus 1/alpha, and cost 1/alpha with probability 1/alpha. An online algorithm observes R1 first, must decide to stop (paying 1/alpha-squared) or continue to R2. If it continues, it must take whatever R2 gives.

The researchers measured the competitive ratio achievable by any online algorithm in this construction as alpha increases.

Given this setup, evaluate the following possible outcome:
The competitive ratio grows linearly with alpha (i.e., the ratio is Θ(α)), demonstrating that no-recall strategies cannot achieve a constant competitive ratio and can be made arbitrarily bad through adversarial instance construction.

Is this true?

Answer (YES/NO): YES